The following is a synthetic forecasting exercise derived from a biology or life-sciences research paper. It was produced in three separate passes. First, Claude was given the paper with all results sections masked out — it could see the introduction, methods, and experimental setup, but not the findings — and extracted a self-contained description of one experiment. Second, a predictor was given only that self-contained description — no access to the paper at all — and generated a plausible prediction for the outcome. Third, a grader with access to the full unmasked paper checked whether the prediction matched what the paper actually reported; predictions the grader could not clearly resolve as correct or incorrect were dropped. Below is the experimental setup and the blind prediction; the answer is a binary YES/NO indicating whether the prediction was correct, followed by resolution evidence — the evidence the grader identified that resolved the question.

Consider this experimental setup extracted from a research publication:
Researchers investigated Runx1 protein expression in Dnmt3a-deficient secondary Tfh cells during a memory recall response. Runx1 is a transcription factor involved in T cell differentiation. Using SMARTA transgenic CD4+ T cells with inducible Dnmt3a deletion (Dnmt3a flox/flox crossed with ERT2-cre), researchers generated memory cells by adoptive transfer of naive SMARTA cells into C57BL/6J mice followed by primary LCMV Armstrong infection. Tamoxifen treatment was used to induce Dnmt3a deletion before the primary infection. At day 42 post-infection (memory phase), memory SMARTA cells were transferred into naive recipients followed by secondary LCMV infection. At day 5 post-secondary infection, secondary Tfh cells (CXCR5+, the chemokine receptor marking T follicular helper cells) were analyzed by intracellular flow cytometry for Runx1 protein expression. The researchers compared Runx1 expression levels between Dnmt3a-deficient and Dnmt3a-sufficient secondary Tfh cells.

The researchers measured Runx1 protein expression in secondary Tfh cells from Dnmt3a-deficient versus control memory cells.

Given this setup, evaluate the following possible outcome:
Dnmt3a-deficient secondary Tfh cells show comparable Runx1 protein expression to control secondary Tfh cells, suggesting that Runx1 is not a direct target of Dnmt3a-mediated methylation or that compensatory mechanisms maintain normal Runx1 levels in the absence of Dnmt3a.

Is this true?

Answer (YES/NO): NO